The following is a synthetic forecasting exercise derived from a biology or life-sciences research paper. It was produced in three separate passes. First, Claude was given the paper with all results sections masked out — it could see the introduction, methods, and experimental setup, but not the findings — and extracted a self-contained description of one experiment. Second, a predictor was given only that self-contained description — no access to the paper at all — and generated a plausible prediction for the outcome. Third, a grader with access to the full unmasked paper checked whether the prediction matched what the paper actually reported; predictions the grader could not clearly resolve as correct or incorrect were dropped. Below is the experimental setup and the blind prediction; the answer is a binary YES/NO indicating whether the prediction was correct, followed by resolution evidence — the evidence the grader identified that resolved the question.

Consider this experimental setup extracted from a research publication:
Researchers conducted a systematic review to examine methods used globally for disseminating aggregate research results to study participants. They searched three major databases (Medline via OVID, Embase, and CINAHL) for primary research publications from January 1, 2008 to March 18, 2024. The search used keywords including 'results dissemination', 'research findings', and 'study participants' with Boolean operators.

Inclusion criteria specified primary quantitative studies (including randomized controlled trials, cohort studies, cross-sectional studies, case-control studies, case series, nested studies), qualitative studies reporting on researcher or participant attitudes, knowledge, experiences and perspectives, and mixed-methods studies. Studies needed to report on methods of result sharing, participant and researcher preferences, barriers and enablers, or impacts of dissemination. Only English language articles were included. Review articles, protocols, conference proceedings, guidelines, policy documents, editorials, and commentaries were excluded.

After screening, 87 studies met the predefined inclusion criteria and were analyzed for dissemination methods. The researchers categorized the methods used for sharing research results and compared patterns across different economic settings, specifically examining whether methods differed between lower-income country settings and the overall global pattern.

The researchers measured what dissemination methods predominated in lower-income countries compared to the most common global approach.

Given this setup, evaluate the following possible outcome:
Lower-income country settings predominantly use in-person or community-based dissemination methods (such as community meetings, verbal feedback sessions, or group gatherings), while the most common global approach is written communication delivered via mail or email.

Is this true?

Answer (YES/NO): YES